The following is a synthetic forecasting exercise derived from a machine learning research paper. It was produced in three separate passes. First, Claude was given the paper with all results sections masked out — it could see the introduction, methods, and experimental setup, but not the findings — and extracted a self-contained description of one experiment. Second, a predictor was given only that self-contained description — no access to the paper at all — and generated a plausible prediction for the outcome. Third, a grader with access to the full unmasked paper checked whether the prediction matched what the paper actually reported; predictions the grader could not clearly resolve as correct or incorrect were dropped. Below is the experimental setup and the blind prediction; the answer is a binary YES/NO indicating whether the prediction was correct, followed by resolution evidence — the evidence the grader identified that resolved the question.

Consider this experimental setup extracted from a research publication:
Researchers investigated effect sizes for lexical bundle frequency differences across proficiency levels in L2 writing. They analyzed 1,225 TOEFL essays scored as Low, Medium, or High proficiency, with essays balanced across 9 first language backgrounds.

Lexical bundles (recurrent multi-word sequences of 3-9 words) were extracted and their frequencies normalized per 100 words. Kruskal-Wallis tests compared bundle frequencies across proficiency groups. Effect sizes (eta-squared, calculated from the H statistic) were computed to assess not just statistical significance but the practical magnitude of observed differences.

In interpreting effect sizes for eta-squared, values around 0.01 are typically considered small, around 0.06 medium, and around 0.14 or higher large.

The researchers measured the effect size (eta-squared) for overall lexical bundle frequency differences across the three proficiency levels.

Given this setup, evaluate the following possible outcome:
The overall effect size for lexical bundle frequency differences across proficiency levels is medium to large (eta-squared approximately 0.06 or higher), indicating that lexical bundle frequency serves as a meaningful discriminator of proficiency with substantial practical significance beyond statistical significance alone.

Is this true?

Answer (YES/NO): NO